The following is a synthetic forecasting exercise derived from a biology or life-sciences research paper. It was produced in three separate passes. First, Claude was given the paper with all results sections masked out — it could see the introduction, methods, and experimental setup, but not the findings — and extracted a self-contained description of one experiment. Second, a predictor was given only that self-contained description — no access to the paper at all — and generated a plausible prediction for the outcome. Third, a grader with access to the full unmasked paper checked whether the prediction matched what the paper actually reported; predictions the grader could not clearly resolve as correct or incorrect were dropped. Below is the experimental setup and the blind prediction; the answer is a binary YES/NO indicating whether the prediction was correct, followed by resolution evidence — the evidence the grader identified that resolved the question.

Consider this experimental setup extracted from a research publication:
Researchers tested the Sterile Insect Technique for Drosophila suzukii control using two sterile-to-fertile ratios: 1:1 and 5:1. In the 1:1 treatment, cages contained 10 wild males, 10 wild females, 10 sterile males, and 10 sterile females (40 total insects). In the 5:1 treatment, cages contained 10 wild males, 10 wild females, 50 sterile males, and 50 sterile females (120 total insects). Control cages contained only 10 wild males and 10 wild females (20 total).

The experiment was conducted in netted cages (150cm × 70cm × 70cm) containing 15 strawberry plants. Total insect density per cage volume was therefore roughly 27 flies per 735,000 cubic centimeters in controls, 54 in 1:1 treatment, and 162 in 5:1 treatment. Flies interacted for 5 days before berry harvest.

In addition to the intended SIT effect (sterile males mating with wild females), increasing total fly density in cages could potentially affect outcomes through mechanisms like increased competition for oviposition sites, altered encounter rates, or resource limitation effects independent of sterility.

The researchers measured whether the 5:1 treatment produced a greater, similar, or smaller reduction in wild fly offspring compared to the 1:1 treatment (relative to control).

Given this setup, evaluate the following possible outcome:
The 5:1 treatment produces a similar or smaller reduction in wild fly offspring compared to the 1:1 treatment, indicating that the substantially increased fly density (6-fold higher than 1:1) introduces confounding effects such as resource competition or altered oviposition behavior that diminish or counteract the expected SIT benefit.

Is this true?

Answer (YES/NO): NO